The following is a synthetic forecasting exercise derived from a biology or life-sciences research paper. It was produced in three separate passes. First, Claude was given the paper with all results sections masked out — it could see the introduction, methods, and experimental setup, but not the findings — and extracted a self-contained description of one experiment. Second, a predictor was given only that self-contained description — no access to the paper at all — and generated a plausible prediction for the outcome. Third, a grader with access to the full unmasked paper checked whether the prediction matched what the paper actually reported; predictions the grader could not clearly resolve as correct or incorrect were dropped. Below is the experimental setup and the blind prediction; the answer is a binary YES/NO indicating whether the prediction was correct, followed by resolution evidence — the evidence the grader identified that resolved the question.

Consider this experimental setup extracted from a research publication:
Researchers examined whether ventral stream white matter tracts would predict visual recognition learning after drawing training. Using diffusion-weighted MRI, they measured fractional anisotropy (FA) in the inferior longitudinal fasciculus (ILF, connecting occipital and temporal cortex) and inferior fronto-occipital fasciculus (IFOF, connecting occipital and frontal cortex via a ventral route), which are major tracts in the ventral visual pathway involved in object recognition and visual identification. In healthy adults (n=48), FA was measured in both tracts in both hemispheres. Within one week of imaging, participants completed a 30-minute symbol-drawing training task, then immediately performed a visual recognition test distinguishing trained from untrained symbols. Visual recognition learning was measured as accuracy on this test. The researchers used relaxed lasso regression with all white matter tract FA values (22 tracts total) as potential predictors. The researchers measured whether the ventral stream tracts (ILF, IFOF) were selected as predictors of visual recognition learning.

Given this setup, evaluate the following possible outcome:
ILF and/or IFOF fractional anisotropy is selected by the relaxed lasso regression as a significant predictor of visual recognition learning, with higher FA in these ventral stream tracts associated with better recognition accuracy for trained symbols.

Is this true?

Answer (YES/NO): NO